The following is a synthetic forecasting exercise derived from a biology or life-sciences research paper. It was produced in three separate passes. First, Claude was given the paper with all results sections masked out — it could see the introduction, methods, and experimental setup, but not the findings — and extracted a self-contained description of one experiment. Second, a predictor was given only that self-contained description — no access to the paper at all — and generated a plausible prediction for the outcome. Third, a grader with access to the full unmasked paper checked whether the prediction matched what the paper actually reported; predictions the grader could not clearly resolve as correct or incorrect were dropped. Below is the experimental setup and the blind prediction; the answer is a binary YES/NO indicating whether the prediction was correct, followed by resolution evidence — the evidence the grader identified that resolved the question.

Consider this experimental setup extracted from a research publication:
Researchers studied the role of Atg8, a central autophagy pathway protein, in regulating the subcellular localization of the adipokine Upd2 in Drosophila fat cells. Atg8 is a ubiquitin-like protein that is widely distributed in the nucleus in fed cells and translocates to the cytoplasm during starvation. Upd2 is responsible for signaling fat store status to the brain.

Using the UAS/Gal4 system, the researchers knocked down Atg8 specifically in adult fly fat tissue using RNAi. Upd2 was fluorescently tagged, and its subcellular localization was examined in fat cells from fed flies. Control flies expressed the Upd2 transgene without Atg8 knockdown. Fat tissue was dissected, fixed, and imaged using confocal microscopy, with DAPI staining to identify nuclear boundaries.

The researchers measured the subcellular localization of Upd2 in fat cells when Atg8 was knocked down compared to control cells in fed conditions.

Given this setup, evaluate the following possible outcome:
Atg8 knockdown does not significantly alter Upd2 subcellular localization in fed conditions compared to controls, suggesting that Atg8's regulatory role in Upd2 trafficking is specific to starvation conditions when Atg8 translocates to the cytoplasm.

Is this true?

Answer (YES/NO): NO